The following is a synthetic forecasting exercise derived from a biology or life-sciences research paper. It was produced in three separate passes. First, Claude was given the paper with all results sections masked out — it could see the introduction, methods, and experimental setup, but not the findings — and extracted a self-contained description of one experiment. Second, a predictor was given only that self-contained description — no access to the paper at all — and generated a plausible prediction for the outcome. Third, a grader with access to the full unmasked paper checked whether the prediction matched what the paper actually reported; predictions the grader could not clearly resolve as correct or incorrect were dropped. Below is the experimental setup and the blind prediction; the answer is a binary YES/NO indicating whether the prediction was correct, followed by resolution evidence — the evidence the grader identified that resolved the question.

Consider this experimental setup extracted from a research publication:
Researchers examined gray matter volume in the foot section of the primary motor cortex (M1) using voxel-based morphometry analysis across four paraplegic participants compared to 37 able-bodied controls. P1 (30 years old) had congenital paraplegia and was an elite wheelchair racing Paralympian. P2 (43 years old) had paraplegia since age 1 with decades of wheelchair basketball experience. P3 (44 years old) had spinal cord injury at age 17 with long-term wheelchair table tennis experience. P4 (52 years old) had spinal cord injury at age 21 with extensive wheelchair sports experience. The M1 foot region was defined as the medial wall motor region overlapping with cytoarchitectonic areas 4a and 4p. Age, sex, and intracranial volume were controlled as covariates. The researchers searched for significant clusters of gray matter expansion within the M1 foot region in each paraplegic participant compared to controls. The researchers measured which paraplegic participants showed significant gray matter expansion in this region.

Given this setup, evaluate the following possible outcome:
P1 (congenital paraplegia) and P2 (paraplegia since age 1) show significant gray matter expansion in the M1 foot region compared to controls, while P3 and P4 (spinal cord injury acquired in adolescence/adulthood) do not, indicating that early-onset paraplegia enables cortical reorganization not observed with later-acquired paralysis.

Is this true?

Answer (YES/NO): YES